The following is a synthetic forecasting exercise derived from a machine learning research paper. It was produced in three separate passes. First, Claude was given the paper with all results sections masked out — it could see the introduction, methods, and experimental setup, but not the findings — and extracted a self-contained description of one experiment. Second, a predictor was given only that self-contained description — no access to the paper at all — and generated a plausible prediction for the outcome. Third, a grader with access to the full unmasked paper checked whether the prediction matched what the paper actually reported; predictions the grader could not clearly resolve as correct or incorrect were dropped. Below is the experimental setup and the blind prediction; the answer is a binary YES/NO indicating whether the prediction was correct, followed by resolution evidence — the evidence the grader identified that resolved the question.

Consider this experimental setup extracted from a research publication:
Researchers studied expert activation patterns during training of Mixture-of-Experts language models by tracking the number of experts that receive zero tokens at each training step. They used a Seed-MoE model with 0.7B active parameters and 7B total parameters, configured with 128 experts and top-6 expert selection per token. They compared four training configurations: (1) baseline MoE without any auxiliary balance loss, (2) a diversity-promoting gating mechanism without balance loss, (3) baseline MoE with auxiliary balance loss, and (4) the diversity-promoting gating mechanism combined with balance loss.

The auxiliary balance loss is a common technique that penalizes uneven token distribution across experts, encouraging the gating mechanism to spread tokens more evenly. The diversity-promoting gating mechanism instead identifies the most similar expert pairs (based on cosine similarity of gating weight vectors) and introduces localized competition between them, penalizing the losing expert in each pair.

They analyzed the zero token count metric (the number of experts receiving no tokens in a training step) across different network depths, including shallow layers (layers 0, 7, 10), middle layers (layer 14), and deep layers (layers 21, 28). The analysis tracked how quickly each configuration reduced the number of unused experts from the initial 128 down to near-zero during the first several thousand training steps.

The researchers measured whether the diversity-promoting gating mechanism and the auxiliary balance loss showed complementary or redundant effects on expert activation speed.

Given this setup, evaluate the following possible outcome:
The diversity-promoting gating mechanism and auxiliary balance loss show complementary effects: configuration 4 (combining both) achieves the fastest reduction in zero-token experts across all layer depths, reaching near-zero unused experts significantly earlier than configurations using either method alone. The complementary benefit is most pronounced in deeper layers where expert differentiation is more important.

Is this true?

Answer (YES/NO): YES